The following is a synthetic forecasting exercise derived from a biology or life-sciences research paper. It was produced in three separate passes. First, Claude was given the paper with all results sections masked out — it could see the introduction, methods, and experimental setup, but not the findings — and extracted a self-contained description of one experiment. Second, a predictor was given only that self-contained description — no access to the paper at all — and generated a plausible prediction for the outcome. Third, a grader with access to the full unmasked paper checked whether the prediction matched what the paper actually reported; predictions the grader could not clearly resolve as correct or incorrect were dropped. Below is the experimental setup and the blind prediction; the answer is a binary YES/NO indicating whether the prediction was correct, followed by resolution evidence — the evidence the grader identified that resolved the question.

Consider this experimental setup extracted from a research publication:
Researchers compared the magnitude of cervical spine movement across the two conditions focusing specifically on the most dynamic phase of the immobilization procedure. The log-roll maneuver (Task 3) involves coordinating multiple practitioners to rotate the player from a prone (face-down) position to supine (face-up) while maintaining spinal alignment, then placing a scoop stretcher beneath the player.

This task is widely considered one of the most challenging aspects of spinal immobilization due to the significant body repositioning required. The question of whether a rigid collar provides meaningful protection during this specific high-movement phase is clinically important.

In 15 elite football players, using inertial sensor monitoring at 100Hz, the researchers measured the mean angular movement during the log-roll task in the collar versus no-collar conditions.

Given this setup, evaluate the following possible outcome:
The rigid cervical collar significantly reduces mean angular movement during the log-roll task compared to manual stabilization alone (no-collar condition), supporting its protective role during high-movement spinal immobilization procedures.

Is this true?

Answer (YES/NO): NO